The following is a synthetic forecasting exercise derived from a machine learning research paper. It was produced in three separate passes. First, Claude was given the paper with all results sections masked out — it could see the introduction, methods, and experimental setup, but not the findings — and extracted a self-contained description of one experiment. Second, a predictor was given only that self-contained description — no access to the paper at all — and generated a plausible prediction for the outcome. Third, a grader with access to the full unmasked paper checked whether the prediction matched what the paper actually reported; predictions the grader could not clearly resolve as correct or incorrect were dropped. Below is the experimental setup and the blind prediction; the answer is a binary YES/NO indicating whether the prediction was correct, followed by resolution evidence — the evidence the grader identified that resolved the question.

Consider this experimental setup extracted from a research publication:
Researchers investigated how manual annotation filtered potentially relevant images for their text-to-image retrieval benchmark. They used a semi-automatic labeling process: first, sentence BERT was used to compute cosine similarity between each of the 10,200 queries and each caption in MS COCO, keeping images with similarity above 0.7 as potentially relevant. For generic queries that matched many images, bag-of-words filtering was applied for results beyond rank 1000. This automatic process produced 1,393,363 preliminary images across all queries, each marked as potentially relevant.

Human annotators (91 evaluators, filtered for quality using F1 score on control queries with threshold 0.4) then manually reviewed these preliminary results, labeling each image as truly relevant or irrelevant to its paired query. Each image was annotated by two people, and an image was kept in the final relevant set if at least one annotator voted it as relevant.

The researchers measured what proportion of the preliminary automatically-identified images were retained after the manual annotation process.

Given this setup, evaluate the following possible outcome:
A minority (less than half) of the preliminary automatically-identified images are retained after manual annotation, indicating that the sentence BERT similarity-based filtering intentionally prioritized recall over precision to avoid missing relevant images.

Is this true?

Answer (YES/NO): YES